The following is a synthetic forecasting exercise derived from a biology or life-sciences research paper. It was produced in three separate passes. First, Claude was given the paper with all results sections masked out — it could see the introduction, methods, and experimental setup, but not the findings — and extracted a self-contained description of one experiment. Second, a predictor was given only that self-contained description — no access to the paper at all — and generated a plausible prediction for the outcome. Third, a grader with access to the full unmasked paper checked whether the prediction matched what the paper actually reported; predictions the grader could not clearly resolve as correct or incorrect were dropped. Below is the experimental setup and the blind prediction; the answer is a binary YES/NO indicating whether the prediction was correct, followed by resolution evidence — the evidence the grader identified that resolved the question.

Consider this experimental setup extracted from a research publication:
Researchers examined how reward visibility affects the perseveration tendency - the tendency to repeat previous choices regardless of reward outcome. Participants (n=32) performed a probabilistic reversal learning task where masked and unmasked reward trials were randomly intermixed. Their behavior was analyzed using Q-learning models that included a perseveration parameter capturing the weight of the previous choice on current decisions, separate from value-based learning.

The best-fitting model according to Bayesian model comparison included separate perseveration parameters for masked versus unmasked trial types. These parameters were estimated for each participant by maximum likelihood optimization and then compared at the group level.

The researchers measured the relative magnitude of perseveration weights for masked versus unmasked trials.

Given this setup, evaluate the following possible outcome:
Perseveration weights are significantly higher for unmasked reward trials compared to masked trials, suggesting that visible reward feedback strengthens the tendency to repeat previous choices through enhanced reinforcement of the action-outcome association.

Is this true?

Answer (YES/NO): NO